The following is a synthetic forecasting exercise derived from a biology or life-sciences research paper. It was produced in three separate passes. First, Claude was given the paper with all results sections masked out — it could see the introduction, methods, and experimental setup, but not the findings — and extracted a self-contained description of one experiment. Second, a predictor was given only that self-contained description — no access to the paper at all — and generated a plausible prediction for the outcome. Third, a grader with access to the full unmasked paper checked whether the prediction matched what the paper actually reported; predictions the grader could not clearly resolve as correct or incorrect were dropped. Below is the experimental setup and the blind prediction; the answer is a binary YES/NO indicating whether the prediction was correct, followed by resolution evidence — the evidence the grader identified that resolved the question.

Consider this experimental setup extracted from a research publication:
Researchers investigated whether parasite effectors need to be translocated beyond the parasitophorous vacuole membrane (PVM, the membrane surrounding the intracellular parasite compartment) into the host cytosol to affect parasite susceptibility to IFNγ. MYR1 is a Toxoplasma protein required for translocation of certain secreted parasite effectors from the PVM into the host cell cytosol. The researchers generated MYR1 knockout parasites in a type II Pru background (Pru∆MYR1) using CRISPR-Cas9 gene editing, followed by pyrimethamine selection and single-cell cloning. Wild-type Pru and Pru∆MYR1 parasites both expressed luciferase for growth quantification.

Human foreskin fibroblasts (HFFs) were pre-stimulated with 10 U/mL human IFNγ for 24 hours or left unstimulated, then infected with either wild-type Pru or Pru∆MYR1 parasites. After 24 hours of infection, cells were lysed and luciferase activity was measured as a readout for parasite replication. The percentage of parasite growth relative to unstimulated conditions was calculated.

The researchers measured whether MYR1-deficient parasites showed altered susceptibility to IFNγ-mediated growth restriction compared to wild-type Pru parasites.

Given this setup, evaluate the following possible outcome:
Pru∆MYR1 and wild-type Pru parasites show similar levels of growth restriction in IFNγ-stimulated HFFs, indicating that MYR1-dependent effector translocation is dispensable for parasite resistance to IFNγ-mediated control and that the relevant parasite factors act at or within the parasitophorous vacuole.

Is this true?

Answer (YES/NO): YES